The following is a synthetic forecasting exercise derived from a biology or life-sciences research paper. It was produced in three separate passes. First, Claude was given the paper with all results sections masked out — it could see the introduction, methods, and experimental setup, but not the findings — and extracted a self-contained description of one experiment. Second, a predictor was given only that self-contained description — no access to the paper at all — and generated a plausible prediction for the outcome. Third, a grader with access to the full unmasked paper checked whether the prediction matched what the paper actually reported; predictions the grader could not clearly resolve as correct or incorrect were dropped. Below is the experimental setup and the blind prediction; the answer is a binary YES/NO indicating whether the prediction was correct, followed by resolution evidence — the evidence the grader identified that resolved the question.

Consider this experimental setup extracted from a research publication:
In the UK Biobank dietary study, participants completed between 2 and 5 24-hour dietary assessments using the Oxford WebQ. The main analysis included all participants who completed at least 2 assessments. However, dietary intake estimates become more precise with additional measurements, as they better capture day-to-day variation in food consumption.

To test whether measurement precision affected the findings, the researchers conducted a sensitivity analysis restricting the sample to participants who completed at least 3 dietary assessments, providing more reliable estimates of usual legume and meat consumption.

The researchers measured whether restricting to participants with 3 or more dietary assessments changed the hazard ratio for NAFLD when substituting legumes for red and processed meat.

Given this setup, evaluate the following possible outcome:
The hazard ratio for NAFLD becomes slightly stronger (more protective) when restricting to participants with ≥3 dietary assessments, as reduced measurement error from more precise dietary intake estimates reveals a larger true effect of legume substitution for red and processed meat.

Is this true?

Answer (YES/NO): NO